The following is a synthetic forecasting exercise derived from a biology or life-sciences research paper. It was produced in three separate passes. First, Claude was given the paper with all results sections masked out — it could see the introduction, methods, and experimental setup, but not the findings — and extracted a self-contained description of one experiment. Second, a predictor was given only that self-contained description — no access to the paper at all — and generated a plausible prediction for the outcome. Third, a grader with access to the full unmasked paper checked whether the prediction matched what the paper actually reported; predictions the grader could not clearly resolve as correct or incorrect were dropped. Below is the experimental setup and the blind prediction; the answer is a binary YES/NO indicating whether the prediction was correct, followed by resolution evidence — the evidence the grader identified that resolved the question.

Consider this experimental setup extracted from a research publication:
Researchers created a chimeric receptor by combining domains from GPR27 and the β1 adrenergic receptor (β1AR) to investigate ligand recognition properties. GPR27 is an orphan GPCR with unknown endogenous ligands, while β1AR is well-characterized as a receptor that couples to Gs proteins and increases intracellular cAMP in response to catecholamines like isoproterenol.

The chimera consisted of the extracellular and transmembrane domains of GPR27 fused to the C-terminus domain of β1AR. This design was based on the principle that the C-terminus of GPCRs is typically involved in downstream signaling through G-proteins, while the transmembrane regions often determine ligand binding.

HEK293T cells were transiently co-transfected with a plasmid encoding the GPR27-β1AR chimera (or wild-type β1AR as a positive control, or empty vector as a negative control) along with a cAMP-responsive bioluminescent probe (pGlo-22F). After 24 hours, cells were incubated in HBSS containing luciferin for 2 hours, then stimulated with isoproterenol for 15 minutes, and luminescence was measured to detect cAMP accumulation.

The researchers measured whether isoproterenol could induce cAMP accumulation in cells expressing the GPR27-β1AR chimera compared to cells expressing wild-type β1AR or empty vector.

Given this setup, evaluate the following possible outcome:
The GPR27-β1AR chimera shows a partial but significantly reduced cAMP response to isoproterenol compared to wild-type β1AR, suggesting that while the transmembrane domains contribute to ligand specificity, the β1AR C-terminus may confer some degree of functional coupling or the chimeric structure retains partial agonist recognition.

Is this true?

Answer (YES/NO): NO